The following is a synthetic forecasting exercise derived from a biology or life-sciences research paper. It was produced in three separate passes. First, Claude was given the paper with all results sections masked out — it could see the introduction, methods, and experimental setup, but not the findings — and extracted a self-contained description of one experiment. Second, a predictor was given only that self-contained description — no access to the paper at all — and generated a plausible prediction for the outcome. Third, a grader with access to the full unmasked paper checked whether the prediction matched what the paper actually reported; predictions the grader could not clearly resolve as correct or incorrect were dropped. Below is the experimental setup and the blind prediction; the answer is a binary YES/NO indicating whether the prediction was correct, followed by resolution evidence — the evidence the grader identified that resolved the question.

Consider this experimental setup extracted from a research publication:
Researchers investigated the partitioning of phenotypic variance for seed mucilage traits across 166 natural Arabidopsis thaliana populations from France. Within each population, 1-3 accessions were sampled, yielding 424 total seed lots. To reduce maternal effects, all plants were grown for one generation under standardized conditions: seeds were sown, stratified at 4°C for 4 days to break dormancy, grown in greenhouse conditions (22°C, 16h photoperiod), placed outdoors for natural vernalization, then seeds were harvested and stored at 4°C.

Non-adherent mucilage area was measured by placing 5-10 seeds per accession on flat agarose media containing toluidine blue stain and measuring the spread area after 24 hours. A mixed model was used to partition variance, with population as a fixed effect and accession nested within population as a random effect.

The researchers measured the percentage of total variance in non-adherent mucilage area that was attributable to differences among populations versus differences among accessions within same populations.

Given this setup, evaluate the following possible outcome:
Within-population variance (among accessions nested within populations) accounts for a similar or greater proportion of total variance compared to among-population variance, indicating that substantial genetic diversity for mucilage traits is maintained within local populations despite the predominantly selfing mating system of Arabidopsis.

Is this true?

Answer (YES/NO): YES